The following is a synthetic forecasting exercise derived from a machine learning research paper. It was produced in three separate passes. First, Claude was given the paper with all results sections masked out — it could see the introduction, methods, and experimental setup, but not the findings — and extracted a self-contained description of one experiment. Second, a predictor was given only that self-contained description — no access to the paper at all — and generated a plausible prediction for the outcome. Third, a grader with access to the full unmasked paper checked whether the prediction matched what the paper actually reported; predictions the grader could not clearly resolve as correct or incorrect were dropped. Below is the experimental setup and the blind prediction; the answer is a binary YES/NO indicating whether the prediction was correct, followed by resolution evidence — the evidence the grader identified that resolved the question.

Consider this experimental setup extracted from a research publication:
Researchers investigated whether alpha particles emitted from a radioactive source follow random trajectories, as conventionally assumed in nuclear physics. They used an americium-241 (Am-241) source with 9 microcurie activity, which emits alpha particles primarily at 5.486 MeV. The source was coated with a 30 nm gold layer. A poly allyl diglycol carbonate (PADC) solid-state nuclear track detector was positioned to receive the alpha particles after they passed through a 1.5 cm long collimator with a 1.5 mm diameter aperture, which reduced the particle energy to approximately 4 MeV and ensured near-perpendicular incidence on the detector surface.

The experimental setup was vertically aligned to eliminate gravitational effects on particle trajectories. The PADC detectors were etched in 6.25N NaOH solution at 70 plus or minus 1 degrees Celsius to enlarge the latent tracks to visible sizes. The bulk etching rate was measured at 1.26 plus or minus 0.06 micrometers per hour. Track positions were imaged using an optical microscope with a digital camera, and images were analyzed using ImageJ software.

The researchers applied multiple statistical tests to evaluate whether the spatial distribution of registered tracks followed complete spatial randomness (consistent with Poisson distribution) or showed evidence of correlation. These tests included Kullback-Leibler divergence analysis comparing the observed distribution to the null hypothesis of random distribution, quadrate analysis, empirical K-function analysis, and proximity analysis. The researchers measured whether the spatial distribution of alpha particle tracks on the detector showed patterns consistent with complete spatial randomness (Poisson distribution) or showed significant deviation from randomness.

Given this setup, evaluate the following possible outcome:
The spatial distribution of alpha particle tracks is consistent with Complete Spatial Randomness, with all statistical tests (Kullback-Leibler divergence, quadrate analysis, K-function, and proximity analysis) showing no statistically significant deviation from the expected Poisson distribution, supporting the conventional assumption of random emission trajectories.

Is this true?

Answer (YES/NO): NO